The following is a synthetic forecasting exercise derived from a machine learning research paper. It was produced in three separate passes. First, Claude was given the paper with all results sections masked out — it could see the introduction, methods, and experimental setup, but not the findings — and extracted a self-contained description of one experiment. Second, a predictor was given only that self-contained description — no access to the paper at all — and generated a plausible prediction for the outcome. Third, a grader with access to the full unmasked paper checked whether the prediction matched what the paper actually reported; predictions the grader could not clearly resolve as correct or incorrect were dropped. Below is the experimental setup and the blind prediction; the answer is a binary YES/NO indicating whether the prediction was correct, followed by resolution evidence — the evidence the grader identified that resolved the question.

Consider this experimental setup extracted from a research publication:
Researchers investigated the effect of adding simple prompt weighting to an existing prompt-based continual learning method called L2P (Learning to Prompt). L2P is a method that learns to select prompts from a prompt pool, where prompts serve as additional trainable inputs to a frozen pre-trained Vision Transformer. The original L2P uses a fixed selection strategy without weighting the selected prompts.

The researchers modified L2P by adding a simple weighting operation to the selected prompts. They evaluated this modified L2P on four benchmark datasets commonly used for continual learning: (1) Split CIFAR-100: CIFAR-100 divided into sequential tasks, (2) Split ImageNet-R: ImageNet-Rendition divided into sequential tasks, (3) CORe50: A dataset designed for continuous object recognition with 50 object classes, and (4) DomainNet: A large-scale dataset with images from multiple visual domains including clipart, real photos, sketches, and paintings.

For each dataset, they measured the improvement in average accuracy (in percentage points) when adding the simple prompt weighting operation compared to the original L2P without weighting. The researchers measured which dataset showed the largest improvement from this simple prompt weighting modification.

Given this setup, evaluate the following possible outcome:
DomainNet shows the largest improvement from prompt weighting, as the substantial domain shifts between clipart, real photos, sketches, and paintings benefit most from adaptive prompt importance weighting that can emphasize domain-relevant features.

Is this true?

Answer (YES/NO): YES